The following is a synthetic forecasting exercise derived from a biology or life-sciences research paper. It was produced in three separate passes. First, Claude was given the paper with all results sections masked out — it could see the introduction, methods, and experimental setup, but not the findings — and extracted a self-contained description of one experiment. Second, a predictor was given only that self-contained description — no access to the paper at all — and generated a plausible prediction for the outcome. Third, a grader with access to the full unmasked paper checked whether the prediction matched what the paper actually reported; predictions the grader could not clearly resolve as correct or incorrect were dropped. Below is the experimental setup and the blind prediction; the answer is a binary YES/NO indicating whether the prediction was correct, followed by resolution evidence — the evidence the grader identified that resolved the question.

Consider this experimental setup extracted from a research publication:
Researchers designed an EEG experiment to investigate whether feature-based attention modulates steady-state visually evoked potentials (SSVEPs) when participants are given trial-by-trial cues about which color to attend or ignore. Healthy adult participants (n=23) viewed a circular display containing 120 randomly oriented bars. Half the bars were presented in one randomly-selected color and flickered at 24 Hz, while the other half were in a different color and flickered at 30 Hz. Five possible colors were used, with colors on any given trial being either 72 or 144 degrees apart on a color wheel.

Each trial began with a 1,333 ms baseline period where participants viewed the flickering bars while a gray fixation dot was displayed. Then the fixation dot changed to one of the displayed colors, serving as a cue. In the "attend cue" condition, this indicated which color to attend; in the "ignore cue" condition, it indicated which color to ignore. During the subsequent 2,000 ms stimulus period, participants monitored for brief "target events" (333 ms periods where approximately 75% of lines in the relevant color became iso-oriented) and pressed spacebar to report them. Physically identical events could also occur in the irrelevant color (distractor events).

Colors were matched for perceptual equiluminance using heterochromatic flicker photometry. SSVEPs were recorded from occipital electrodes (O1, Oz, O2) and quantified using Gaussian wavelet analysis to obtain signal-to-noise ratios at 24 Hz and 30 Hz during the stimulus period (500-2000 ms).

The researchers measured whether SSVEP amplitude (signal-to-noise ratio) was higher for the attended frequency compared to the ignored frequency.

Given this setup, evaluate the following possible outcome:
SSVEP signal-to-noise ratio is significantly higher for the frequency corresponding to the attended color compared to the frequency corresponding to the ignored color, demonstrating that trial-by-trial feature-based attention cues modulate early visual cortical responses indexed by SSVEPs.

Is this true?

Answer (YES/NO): NO